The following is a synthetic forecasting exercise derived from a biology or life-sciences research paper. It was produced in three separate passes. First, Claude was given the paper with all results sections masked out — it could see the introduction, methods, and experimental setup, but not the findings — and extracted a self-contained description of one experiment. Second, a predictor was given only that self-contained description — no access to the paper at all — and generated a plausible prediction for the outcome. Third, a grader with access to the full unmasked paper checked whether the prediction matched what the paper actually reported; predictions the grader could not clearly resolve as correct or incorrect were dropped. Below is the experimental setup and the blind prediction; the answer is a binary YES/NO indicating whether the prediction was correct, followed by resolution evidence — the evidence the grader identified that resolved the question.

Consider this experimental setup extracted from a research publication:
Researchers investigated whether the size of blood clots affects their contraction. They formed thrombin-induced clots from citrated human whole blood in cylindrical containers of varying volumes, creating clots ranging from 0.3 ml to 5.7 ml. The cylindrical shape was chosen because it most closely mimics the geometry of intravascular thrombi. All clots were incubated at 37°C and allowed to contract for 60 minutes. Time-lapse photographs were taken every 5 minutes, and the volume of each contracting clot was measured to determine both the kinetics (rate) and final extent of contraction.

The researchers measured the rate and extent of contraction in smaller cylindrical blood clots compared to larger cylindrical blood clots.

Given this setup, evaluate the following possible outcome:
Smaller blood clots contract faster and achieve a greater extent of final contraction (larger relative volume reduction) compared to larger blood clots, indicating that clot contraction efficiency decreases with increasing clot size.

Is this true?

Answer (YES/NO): YES